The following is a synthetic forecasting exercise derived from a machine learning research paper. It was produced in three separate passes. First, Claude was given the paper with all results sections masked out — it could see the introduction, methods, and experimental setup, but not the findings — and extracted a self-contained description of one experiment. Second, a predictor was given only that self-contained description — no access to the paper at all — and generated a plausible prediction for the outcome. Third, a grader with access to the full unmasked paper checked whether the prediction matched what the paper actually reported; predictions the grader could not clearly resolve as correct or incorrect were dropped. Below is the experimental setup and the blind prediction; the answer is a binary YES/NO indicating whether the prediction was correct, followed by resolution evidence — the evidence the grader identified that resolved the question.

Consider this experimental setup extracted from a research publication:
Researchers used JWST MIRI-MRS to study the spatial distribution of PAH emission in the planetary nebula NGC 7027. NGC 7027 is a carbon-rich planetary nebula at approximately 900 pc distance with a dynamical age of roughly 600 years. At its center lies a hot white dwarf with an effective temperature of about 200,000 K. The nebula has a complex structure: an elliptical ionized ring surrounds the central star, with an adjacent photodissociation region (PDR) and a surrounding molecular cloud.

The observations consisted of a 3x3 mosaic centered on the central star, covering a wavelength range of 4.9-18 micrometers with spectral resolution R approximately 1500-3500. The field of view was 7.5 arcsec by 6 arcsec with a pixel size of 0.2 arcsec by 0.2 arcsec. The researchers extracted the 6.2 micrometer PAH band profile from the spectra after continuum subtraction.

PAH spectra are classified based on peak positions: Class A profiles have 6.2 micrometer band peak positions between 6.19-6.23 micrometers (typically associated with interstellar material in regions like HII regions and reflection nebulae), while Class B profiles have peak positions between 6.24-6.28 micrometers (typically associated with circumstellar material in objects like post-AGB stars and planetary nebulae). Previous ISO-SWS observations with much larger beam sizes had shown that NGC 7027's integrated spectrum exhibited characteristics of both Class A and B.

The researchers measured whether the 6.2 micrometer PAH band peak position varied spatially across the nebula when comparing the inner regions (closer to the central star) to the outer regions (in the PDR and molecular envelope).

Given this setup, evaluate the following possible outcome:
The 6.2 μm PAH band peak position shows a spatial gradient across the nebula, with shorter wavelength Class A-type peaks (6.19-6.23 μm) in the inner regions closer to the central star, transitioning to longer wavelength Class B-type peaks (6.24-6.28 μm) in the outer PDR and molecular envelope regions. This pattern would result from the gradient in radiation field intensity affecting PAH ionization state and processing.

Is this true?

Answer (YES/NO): NO